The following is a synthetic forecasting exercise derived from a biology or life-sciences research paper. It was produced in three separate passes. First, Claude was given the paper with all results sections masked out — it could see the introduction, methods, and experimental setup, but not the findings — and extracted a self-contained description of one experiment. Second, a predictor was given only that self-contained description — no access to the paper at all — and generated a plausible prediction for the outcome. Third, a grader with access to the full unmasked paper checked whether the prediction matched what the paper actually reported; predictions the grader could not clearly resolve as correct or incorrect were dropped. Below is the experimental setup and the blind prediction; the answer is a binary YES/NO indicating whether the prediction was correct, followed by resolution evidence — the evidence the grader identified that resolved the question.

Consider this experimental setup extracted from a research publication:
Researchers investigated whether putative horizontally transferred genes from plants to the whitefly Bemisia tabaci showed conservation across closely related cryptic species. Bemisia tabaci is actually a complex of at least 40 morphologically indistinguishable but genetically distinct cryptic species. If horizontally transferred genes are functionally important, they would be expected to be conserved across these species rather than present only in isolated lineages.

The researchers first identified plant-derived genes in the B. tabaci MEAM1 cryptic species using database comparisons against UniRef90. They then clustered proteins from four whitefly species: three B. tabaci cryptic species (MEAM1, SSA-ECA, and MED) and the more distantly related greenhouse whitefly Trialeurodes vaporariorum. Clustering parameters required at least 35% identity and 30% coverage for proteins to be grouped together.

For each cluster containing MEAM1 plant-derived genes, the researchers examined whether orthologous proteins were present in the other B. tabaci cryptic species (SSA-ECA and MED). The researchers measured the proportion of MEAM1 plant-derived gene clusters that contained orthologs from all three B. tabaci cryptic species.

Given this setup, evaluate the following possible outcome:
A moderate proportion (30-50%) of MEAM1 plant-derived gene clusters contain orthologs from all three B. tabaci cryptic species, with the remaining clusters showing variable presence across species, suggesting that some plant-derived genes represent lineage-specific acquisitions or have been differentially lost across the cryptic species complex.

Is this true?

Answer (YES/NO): NO